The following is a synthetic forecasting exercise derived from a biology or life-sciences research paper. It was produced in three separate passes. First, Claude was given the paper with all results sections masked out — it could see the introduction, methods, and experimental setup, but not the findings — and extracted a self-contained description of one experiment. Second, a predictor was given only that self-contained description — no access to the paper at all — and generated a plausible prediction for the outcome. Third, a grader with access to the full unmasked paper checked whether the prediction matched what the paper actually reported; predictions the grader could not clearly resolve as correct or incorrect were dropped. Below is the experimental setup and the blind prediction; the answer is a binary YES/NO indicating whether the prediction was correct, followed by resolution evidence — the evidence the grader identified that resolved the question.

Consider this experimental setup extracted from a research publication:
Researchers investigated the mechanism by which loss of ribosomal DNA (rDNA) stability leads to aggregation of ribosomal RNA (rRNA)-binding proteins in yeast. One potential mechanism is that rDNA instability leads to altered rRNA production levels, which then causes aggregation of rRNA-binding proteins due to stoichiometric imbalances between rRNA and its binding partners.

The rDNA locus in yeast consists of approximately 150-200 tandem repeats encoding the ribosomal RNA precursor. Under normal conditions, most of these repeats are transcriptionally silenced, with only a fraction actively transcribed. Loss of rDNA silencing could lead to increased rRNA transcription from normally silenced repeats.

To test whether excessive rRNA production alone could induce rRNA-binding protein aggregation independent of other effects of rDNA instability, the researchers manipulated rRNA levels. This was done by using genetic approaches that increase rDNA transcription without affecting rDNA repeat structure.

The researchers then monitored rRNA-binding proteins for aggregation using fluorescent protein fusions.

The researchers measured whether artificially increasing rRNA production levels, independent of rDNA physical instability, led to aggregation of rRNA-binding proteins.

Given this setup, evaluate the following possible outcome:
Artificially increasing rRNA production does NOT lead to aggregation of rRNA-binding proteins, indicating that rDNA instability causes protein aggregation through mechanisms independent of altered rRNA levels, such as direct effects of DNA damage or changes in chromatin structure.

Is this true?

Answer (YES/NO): NO